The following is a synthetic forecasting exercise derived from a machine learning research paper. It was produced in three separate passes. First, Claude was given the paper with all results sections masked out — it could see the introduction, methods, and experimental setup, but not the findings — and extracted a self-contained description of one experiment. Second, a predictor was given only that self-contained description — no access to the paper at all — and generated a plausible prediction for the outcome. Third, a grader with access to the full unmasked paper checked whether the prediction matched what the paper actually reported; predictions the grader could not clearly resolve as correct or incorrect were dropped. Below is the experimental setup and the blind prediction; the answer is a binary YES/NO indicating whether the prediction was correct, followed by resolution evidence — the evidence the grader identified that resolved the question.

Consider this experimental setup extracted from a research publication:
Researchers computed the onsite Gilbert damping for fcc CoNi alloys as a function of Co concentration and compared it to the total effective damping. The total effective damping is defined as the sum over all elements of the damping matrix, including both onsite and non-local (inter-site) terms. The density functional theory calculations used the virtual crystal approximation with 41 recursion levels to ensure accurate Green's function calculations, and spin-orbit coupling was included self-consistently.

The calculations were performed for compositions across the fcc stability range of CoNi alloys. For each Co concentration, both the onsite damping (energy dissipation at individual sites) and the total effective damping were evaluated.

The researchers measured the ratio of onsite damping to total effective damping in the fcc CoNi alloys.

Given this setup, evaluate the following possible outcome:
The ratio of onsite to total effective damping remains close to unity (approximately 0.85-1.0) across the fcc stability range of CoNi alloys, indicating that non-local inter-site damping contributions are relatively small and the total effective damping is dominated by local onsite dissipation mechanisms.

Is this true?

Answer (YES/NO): NO